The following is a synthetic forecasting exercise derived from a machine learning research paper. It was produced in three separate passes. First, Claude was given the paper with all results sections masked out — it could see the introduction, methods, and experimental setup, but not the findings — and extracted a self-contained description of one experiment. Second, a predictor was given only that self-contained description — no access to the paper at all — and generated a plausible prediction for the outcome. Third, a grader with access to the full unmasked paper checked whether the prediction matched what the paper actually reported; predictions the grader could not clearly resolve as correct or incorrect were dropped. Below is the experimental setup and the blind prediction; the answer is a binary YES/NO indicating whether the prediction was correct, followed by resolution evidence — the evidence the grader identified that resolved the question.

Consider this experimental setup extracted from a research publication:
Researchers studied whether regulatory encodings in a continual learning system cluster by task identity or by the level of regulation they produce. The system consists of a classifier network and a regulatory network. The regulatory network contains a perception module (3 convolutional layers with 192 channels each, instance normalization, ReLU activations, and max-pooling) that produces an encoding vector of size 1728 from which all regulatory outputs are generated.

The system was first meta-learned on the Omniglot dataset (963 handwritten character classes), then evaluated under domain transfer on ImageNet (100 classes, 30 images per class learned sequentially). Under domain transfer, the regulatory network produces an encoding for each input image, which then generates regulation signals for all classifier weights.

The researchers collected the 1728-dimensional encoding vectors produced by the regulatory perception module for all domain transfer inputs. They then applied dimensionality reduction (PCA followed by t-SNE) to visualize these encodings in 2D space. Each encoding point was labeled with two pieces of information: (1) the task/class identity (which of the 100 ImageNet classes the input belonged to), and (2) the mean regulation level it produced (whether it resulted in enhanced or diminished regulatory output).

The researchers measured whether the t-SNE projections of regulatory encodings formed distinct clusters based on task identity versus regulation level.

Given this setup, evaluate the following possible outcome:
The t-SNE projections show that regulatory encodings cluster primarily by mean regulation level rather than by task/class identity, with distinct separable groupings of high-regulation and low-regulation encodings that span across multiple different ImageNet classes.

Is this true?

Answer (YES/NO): YES